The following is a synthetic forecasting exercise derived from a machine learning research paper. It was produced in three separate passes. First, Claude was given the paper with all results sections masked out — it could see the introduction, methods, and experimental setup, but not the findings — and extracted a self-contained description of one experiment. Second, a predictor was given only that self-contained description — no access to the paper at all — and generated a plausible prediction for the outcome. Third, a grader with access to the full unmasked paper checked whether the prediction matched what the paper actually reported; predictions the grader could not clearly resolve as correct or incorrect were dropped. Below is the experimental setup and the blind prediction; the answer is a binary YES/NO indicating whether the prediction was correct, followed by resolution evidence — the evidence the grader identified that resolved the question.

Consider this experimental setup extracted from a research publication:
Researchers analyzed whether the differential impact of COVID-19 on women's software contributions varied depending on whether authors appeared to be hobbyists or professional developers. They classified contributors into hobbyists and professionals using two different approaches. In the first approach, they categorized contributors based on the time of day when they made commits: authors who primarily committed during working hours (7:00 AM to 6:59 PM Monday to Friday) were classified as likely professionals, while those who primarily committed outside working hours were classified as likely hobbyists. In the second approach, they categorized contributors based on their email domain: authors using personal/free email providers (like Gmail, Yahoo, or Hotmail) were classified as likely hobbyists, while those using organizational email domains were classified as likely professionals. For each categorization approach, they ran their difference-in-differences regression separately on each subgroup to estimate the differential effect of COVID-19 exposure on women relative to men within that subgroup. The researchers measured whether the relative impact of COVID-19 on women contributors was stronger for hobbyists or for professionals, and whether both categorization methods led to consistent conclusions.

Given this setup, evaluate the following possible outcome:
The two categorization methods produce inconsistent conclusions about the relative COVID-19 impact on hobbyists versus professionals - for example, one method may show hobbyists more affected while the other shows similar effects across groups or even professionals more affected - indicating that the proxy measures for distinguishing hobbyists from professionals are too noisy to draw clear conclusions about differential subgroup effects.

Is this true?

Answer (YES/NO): NO